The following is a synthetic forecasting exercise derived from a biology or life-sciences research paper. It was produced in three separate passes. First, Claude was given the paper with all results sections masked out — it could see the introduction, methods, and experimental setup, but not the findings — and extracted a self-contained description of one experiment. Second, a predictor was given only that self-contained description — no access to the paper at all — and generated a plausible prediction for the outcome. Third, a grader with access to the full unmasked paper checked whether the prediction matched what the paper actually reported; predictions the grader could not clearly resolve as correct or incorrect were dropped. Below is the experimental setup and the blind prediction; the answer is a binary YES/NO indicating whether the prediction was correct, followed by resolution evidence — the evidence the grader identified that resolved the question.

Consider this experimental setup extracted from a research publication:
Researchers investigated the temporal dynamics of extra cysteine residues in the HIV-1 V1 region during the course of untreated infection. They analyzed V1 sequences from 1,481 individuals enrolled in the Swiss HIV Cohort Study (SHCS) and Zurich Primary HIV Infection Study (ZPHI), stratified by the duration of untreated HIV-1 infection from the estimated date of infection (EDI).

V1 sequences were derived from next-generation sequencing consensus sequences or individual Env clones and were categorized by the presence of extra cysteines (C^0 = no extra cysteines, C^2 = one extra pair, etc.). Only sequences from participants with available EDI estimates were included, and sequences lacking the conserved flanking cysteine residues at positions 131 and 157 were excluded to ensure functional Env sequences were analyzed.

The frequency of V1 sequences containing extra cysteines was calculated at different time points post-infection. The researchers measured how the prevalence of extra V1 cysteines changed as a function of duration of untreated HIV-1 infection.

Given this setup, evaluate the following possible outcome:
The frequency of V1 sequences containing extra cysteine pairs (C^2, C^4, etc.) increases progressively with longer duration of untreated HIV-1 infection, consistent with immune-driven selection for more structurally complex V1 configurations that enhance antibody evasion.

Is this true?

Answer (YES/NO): NO